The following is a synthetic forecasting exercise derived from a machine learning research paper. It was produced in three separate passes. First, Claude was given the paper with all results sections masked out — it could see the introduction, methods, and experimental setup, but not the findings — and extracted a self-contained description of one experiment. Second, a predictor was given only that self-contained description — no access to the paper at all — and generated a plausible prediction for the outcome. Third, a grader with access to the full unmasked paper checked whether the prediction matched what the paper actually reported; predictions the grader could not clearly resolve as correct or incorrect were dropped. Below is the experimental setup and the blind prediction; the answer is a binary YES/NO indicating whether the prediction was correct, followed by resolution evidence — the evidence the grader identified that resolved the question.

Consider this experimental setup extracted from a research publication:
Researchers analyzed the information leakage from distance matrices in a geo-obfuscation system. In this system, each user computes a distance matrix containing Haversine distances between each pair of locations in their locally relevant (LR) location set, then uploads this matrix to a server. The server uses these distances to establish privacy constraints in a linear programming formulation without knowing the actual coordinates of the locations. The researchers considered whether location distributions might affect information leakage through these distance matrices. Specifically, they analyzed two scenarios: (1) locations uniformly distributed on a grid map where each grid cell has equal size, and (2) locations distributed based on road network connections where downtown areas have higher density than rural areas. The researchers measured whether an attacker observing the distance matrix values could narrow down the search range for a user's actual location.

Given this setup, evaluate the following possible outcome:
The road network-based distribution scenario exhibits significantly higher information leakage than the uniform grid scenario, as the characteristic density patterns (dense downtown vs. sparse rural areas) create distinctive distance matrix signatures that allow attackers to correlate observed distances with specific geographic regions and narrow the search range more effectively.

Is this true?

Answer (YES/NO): YES